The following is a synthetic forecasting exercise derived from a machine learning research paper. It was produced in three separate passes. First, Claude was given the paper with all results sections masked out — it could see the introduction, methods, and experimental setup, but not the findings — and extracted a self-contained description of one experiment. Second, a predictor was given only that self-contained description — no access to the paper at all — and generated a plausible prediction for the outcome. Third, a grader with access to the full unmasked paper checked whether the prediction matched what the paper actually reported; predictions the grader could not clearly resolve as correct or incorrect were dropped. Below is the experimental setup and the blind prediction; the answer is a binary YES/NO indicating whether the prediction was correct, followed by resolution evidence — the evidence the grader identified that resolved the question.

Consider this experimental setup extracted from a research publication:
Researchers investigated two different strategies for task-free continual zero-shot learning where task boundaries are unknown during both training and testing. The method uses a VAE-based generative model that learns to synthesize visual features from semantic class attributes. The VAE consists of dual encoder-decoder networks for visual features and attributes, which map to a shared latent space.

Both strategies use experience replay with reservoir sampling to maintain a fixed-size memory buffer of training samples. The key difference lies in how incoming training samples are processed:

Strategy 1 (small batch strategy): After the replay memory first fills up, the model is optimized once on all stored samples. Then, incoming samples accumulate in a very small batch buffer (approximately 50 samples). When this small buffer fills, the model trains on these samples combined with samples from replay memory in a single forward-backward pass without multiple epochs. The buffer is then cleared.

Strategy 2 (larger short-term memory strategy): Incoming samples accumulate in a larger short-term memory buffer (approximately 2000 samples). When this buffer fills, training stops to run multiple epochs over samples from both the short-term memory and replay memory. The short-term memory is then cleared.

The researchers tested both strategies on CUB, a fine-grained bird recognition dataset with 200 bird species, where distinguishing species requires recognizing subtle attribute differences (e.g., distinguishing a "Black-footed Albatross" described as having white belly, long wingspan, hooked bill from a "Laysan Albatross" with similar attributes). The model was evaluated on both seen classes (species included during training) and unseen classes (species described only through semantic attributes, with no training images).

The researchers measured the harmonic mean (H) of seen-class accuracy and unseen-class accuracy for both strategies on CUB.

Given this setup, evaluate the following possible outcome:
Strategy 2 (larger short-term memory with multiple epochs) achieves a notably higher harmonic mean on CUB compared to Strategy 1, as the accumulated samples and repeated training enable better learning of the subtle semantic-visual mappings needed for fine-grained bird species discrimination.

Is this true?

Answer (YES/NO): YES